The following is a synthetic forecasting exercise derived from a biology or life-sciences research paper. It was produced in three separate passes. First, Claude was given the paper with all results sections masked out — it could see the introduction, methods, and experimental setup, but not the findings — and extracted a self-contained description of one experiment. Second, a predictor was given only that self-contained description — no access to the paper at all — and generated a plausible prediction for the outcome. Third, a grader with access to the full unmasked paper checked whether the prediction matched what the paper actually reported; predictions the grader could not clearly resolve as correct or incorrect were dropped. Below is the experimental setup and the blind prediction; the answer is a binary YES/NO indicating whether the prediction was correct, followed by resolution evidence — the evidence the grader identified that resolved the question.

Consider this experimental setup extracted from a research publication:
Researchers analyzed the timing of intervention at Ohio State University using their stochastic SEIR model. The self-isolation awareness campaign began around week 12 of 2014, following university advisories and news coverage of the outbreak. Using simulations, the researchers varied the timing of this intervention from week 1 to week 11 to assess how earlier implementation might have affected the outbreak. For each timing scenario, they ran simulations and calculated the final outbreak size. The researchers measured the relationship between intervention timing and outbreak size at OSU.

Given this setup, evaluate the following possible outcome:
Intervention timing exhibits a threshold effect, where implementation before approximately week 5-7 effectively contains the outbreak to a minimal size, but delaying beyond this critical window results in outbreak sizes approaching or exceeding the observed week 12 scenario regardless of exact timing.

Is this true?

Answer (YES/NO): YES